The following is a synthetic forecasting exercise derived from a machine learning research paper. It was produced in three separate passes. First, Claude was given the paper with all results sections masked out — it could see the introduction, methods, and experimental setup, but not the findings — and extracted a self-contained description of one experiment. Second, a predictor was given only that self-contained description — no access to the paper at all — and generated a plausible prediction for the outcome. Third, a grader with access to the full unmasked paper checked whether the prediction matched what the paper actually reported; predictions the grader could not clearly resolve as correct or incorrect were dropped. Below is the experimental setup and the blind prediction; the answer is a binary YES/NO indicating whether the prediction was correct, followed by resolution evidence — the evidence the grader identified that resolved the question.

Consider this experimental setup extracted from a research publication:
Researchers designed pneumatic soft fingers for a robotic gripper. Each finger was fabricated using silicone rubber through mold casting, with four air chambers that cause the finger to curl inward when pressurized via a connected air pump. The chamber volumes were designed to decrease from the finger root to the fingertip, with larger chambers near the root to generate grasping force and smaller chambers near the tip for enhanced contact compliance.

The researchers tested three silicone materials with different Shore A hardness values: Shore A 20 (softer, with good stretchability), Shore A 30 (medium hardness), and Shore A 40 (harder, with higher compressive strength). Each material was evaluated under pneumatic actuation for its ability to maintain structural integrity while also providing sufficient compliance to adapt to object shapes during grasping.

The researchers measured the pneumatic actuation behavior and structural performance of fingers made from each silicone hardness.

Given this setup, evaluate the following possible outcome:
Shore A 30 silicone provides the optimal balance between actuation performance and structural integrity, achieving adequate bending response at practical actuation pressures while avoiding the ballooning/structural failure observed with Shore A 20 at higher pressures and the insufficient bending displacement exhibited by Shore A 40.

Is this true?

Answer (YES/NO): YES